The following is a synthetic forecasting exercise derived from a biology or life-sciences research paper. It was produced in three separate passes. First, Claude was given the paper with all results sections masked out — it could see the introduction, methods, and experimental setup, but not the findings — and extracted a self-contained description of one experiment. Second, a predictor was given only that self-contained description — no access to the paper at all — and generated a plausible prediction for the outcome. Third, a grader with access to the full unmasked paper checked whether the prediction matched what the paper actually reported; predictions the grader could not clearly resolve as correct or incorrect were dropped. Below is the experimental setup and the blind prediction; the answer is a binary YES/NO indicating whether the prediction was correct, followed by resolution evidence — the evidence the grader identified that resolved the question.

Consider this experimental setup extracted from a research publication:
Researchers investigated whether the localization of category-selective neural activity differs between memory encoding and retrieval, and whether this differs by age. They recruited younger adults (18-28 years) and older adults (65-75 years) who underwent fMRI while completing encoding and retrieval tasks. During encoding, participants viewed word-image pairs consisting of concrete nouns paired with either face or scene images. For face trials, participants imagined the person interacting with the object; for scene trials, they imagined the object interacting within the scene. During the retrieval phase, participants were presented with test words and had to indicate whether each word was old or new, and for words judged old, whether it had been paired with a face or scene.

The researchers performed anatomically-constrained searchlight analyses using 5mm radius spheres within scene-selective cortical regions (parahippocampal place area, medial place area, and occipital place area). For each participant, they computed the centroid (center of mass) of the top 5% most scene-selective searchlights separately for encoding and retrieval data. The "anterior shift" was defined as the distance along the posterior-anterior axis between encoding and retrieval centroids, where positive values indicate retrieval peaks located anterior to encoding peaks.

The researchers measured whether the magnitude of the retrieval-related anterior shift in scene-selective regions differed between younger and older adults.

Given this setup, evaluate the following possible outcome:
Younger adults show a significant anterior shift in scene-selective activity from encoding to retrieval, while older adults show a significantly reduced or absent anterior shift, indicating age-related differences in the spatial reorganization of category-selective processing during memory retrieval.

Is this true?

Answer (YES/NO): NO